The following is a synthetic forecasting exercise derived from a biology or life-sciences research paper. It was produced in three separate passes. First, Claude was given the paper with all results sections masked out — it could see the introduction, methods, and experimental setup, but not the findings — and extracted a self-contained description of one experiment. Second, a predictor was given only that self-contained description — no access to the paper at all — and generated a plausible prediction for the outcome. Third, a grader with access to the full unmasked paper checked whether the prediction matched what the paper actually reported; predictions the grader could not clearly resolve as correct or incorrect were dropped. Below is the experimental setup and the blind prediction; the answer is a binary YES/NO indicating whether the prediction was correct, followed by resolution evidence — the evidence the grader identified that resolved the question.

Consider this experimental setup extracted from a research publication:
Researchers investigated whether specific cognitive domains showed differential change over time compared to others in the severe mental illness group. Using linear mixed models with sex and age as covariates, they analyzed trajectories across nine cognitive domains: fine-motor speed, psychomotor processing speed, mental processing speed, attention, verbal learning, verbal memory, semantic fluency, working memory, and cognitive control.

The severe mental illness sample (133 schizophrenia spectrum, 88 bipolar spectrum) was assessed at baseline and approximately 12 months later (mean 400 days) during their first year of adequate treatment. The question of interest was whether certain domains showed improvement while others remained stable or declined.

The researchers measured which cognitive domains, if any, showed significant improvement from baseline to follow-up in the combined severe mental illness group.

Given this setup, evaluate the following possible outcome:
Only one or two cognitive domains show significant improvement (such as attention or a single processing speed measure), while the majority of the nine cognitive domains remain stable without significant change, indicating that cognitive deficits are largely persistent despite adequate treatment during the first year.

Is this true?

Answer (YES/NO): NO